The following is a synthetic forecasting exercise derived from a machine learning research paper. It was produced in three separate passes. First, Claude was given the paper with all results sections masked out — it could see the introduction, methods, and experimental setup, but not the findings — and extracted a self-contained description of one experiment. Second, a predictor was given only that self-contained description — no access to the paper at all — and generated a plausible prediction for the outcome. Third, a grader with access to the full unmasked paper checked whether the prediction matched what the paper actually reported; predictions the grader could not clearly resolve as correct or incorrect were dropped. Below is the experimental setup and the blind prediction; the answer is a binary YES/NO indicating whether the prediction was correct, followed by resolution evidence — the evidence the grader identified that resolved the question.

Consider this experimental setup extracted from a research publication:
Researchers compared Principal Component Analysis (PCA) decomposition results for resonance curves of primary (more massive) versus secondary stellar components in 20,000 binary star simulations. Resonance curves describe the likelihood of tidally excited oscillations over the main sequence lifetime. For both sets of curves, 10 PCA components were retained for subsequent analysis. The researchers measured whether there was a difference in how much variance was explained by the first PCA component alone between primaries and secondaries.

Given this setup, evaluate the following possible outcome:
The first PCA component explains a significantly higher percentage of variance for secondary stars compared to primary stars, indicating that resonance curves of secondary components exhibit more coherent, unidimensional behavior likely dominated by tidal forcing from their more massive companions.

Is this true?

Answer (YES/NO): NO